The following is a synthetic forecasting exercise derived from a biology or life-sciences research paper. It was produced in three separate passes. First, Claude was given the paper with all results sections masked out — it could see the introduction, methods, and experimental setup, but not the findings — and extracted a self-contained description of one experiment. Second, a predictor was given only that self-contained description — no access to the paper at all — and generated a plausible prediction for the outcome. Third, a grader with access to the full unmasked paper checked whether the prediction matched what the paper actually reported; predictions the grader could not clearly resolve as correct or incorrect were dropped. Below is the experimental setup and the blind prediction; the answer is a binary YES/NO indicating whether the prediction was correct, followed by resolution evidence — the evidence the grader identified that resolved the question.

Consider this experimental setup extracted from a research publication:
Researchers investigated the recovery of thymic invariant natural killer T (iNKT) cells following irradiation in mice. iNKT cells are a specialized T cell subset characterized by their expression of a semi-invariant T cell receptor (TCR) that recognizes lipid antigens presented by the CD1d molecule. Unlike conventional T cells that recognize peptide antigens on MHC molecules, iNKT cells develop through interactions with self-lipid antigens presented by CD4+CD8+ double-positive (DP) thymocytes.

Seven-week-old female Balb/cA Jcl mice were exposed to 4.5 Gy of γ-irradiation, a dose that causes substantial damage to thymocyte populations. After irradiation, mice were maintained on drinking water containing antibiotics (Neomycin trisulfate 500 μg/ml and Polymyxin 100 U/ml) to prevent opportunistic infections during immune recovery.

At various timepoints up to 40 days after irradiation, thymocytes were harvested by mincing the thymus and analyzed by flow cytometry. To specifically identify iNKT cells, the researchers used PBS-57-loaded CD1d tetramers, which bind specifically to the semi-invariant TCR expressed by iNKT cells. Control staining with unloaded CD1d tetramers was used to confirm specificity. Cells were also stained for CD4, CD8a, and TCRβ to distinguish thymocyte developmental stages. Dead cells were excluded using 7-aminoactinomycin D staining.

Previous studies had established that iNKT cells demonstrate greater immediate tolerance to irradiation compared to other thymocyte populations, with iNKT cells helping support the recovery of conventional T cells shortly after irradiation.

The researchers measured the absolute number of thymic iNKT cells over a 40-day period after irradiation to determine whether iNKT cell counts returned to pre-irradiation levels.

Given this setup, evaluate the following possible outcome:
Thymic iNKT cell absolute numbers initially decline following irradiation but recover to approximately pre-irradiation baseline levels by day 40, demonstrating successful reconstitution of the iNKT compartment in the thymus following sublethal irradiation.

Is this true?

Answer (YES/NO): NO